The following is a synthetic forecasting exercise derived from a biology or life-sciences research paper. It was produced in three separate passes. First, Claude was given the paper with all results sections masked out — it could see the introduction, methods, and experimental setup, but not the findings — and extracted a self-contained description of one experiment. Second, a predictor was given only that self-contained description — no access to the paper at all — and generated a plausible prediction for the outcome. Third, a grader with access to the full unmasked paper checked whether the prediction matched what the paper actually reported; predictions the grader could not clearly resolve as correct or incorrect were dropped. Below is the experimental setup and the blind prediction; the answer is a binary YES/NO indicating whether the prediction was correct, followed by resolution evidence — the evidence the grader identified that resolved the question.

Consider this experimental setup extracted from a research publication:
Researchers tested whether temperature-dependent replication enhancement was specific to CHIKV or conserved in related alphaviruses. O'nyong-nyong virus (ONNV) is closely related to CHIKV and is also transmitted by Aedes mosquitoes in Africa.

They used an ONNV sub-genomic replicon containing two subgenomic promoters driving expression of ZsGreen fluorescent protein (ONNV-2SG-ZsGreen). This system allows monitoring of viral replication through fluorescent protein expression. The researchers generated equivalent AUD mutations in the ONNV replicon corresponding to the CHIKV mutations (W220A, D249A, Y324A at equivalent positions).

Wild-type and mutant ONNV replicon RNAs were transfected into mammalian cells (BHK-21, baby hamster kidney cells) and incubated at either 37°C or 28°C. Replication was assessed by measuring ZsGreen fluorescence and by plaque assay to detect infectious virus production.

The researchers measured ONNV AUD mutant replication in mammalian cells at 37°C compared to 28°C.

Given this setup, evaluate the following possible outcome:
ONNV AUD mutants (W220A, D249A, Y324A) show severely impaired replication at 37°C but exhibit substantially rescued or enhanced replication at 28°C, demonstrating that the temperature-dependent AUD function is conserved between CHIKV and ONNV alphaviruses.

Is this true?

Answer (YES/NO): YES